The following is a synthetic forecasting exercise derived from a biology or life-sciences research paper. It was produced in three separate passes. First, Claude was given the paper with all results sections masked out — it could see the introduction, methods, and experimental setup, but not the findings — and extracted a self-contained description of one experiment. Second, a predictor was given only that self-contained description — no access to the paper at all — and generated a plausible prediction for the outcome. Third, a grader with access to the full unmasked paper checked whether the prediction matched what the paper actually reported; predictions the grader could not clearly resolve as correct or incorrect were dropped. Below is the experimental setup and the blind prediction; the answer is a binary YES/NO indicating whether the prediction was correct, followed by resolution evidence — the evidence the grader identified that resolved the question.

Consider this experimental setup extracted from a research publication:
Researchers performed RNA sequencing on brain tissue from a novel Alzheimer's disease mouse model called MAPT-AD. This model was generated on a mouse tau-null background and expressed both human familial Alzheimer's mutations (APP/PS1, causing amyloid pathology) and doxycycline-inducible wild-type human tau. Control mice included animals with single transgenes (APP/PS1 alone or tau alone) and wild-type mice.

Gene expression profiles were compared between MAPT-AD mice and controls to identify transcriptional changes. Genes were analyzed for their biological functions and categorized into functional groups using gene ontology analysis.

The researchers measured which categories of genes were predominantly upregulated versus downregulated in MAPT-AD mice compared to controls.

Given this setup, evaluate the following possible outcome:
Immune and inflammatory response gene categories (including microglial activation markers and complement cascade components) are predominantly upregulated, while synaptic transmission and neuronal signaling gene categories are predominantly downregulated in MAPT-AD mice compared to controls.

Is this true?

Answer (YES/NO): YES